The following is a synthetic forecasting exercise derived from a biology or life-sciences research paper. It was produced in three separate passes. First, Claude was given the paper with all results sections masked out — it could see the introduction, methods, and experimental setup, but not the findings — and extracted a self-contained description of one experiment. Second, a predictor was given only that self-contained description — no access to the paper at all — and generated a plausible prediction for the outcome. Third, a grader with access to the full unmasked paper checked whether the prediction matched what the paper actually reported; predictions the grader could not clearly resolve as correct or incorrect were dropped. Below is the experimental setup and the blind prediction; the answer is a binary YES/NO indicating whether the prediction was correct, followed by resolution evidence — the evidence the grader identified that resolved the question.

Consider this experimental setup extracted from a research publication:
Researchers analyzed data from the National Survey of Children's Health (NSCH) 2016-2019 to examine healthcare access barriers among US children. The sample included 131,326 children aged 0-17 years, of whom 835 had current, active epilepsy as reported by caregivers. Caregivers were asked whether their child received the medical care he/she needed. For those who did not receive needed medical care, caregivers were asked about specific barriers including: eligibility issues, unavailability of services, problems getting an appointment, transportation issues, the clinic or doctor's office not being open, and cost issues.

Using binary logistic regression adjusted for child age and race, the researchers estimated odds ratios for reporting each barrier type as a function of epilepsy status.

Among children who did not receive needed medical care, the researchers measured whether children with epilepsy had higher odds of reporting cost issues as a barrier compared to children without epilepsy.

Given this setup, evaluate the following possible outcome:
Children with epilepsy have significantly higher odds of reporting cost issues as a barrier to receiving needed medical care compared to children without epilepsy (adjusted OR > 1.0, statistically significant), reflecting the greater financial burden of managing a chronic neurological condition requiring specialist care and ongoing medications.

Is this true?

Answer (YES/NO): NO